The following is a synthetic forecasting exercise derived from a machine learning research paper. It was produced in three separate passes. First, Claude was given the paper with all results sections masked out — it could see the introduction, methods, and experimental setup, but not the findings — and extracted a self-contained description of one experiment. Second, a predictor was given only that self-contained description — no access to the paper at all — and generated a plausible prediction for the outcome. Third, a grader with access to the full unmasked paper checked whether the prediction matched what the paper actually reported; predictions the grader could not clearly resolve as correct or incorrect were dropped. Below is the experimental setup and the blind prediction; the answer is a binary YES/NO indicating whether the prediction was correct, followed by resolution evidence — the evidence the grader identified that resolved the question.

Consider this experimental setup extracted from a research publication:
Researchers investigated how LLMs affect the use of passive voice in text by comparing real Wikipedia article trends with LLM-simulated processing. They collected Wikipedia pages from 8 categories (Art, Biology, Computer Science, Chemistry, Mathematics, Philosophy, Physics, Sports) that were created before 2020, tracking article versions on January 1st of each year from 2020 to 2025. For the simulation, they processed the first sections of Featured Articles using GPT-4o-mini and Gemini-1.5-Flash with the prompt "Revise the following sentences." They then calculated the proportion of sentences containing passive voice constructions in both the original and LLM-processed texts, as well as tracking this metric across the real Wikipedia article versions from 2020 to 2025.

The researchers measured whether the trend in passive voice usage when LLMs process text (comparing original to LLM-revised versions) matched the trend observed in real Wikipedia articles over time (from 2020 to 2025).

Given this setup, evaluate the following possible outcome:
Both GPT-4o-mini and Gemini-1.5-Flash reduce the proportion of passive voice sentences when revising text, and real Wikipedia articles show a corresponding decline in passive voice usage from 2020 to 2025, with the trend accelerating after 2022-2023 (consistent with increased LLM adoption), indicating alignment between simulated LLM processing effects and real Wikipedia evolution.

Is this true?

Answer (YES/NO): NO